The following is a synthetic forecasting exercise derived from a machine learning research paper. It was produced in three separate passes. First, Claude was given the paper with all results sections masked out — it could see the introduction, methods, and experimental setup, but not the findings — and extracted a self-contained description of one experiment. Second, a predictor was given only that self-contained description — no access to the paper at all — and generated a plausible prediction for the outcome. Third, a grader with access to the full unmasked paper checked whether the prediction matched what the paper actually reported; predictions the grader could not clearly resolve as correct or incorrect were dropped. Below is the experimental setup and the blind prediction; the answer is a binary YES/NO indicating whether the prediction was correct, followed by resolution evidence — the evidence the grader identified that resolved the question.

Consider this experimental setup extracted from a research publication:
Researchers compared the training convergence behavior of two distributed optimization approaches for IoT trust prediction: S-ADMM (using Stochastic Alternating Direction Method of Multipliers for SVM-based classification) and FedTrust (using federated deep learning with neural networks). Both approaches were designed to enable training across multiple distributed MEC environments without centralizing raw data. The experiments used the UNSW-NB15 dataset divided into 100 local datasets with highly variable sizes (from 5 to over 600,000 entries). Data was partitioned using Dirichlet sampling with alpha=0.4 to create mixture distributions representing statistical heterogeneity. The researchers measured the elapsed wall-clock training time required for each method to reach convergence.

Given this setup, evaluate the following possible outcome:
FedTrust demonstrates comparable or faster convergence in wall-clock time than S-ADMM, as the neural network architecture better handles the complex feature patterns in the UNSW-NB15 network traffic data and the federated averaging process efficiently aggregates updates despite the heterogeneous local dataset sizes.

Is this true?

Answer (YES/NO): YES